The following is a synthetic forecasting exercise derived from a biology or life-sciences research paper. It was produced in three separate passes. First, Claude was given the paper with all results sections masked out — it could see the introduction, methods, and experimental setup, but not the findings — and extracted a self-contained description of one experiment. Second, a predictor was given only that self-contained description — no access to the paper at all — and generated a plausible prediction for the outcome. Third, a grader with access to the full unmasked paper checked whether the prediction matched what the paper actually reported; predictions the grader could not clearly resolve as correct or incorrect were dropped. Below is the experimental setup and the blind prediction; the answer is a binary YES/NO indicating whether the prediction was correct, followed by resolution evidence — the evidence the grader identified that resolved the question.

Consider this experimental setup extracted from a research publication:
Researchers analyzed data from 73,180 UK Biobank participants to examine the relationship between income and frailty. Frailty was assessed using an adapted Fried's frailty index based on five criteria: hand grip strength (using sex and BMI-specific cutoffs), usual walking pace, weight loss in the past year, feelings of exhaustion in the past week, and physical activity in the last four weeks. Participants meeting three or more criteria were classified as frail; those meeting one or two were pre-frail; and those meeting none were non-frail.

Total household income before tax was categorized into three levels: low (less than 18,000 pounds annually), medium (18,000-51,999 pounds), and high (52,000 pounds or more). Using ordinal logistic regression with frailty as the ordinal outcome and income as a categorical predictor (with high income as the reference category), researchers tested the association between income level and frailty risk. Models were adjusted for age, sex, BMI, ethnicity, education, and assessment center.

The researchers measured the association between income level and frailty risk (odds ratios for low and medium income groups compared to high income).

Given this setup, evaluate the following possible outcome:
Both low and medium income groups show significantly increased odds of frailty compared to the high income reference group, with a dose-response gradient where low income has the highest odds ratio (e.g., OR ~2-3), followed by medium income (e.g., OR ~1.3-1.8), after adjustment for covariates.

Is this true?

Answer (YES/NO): NO